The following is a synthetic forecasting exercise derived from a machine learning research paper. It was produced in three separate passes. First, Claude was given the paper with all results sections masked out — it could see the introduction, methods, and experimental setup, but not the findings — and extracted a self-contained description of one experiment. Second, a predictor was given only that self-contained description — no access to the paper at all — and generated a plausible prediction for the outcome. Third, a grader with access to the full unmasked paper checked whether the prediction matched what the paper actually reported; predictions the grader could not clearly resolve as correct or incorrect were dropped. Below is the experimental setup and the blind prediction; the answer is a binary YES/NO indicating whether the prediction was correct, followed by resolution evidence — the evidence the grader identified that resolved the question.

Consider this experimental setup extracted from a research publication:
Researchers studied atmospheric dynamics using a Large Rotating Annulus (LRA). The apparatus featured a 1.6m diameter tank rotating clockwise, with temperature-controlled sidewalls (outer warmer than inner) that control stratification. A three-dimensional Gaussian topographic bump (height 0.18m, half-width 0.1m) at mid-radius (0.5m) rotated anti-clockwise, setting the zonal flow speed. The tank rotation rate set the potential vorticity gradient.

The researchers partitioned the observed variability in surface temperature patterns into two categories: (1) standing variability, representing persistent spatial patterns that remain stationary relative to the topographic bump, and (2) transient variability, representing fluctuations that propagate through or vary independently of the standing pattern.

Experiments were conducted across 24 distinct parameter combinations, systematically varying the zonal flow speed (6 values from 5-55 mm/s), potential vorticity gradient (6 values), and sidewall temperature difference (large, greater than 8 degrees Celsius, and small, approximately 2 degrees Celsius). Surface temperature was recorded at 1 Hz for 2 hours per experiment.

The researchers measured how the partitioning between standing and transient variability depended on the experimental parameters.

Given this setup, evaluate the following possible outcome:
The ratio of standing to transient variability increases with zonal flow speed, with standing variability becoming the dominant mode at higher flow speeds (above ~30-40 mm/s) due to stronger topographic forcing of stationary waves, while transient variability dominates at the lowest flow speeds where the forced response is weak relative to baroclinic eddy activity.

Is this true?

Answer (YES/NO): NO